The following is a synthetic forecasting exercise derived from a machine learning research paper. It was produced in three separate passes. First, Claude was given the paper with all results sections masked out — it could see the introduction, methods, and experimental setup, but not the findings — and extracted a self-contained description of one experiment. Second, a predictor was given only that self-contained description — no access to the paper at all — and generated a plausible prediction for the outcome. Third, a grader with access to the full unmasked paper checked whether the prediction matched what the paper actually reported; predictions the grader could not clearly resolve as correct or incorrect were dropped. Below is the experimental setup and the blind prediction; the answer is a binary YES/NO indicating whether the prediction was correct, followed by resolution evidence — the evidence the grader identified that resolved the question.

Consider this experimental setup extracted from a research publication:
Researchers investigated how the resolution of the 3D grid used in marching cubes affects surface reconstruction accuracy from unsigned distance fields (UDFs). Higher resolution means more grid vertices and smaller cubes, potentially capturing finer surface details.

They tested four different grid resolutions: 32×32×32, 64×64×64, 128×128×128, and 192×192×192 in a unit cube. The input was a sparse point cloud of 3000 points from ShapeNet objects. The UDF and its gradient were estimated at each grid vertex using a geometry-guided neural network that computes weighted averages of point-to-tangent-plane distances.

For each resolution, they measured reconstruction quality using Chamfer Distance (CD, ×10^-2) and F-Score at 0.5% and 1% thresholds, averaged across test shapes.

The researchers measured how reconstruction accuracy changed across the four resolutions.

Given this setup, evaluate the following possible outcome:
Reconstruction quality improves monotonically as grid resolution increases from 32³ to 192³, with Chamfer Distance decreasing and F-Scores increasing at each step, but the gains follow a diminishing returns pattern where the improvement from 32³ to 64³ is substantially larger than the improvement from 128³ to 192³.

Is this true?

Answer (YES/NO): YES